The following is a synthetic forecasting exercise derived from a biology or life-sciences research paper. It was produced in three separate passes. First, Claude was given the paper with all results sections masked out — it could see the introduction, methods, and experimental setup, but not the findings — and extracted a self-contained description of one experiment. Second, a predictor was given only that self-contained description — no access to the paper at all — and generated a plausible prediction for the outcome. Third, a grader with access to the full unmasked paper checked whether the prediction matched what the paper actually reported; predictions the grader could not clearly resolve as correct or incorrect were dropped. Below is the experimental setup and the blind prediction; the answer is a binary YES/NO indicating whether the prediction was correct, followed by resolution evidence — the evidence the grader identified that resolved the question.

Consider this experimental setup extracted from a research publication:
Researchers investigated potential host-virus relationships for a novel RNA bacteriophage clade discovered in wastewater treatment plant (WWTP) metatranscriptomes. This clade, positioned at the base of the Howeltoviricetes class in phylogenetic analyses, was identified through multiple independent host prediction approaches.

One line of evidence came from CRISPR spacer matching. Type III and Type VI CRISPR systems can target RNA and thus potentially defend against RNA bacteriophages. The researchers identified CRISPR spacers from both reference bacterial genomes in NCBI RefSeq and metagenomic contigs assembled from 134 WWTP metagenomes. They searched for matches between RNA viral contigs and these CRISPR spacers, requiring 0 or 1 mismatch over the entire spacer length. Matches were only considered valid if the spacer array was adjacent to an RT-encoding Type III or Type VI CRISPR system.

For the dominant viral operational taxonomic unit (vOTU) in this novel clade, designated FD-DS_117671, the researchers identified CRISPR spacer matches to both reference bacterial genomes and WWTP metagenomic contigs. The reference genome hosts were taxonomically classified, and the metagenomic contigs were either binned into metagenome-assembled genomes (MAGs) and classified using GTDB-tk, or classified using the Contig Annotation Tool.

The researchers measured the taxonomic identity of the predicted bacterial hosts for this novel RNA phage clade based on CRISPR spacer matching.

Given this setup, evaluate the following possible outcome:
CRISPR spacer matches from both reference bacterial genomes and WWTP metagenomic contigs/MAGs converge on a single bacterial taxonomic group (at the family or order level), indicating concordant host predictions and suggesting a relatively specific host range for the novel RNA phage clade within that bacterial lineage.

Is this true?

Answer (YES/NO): YES